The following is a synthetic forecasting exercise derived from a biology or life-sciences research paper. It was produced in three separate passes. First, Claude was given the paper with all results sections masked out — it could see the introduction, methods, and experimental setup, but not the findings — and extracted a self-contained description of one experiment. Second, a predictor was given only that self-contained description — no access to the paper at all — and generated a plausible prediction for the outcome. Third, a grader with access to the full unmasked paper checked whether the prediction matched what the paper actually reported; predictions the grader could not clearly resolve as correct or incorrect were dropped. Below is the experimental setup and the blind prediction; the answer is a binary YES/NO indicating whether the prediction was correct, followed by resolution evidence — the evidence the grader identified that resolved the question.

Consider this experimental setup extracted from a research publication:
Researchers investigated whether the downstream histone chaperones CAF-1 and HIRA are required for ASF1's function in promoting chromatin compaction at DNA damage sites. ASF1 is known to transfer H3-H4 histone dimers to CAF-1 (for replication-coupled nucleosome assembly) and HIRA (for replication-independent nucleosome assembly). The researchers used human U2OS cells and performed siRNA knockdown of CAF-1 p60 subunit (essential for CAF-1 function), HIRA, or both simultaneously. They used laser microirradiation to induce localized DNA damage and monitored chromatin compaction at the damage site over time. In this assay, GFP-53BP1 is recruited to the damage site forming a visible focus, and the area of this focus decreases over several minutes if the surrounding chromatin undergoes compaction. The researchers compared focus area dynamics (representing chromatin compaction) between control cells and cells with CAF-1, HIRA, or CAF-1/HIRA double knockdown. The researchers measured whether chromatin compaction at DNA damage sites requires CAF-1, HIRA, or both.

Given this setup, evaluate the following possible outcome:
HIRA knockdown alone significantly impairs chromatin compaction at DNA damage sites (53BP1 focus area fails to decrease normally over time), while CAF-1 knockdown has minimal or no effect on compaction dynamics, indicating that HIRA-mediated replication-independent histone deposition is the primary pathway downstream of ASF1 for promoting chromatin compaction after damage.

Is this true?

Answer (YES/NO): NO